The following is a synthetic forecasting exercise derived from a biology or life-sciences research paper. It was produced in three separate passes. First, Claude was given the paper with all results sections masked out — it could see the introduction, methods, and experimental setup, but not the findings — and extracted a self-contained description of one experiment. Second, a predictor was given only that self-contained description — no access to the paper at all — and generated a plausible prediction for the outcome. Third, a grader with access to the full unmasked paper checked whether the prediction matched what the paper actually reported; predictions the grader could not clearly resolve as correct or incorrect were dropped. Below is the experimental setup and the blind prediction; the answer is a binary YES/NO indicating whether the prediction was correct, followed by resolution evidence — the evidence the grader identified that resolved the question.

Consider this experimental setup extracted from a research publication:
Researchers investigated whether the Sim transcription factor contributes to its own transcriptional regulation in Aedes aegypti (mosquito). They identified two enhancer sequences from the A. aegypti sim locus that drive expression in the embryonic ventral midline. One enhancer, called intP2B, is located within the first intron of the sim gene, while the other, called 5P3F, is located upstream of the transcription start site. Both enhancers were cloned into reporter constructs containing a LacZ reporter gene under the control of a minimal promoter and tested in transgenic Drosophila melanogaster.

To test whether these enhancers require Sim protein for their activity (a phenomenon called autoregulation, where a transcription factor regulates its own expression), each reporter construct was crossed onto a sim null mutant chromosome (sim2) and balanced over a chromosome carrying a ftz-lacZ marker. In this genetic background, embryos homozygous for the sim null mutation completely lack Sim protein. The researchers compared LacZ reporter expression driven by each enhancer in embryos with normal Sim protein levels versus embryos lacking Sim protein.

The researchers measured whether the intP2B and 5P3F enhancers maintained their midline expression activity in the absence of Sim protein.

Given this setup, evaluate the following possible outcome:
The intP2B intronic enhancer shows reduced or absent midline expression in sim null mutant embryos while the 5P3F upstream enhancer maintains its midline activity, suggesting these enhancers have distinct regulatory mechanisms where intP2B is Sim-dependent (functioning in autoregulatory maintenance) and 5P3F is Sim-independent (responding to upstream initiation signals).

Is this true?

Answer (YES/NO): YES